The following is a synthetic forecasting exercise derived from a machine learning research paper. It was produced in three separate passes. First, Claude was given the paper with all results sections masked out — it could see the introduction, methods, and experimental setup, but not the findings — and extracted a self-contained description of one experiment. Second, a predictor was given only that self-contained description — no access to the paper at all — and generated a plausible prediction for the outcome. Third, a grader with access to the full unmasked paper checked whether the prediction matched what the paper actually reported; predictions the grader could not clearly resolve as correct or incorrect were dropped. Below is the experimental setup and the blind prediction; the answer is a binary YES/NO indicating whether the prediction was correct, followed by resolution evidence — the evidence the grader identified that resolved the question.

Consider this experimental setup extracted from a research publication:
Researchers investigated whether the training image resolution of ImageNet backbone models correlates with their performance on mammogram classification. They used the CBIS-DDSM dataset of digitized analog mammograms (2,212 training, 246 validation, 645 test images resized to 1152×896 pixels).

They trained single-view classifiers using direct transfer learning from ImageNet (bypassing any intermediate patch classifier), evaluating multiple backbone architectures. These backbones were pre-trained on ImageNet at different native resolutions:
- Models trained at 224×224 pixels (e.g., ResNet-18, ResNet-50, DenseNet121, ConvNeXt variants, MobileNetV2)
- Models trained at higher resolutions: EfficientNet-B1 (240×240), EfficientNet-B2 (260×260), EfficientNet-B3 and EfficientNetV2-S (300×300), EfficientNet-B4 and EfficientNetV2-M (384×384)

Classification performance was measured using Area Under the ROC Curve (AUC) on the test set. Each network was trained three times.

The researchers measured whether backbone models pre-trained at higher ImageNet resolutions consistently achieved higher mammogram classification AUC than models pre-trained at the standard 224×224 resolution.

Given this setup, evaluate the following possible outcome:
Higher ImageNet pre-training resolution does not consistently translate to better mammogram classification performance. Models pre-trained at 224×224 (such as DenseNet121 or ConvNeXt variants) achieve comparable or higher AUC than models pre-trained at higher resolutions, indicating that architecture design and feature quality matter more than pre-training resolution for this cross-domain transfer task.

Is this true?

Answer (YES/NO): NO